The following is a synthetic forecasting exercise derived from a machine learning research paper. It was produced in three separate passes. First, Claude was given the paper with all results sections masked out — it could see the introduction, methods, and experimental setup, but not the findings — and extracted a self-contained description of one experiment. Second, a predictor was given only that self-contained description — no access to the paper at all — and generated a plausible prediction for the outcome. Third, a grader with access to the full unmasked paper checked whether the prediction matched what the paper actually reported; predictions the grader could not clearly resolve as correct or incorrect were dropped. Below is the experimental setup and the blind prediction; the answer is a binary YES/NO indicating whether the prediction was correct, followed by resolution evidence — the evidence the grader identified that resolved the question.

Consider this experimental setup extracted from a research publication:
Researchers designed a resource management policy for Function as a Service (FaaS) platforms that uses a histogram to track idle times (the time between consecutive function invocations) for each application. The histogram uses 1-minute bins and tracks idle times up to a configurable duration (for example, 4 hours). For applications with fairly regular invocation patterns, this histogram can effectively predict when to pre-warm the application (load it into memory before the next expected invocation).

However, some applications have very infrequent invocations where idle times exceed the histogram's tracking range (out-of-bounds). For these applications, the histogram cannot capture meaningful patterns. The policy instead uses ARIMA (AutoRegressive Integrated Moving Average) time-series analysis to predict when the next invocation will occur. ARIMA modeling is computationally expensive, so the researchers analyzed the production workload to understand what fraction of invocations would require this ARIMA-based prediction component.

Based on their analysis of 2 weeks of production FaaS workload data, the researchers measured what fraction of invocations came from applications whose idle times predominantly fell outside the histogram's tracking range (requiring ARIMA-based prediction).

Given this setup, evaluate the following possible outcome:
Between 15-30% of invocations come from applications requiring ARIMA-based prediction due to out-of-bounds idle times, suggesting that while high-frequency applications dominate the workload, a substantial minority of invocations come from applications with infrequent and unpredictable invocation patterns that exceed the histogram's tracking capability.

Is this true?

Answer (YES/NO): NO